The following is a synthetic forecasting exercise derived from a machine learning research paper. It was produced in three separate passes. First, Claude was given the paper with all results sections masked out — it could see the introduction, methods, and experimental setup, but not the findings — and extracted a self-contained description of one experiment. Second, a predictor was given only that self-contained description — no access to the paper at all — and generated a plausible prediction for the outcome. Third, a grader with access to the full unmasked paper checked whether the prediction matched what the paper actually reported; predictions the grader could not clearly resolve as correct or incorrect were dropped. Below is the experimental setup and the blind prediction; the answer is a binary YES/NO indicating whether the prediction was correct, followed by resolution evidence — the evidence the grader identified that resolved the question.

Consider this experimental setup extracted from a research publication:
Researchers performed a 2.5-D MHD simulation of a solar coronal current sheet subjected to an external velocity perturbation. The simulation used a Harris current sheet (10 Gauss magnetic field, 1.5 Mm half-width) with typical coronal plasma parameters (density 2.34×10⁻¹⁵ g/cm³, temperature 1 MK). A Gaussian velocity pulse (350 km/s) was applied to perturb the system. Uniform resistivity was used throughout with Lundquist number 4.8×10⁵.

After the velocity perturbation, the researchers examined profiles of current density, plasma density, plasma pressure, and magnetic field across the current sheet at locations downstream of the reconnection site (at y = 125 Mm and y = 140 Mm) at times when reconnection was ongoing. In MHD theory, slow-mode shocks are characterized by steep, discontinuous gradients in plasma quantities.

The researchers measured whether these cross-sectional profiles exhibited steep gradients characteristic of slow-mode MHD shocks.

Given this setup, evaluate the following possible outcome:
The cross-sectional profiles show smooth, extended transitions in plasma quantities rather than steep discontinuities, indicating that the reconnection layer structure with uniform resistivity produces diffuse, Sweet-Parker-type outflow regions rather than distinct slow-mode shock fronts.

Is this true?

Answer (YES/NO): NO